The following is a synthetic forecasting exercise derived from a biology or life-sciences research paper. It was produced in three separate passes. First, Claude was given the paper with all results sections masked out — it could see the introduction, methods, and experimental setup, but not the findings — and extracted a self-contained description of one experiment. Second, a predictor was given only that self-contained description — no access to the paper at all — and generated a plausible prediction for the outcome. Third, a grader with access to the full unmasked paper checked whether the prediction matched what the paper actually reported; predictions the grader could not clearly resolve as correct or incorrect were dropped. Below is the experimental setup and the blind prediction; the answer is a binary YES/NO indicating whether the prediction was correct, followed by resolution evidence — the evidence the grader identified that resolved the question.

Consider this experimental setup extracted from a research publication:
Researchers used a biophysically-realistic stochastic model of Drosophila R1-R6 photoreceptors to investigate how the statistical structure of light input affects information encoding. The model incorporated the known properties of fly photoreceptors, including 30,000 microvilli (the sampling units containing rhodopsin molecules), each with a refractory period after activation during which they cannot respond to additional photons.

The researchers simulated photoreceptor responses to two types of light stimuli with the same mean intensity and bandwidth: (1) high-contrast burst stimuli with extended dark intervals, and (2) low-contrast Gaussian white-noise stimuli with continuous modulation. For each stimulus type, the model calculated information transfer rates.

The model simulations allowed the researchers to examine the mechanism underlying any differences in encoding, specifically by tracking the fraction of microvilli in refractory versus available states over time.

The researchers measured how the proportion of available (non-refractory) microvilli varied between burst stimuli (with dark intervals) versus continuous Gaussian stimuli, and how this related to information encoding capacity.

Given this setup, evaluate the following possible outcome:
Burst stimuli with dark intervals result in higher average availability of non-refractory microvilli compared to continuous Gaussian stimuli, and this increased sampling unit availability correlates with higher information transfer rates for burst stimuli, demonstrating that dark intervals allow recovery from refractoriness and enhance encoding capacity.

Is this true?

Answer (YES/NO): YES